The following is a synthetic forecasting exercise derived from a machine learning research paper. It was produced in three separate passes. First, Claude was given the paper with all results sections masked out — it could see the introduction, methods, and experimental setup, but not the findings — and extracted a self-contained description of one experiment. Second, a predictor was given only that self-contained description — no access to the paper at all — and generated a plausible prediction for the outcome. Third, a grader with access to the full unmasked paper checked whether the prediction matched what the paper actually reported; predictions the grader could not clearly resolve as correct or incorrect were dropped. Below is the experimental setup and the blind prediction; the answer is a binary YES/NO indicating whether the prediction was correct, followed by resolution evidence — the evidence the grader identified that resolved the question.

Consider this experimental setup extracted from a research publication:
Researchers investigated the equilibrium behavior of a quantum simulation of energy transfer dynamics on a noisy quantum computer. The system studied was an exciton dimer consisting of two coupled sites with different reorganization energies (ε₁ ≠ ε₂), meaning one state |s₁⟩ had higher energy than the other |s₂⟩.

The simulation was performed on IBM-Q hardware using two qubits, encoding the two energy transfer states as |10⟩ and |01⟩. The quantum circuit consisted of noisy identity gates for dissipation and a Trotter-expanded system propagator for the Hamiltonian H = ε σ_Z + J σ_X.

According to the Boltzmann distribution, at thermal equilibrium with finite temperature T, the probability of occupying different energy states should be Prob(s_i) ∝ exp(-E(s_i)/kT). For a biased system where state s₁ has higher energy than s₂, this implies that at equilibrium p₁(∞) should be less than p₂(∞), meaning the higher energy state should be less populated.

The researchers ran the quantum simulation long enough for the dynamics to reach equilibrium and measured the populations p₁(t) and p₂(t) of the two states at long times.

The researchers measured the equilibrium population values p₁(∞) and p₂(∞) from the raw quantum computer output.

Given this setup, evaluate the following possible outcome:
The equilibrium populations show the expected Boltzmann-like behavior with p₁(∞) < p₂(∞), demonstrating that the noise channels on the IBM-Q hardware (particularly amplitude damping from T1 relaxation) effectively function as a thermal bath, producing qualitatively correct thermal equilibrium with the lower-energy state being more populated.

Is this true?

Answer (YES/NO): NO